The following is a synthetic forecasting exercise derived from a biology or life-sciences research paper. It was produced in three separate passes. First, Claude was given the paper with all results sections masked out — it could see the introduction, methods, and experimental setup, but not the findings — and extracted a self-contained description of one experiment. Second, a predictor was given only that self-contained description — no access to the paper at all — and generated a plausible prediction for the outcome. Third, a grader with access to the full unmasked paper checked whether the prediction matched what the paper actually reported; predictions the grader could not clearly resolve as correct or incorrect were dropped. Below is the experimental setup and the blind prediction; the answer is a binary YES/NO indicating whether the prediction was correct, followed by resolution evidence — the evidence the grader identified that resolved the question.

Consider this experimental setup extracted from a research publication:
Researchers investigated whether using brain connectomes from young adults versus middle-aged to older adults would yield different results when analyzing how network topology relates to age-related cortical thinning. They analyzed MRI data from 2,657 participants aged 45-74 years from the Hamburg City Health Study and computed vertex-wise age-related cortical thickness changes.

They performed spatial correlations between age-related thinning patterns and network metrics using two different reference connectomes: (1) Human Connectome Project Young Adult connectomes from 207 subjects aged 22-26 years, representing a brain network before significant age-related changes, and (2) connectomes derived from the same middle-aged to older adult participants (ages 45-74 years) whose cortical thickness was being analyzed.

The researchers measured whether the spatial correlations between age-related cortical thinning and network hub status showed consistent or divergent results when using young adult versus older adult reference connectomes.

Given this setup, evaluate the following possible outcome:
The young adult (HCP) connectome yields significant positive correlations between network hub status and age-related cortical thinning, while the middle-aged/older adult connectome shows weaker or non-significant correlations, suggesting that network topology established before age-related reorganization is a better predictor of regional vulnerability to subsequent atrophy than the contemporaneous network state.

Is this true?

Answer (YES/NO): NO